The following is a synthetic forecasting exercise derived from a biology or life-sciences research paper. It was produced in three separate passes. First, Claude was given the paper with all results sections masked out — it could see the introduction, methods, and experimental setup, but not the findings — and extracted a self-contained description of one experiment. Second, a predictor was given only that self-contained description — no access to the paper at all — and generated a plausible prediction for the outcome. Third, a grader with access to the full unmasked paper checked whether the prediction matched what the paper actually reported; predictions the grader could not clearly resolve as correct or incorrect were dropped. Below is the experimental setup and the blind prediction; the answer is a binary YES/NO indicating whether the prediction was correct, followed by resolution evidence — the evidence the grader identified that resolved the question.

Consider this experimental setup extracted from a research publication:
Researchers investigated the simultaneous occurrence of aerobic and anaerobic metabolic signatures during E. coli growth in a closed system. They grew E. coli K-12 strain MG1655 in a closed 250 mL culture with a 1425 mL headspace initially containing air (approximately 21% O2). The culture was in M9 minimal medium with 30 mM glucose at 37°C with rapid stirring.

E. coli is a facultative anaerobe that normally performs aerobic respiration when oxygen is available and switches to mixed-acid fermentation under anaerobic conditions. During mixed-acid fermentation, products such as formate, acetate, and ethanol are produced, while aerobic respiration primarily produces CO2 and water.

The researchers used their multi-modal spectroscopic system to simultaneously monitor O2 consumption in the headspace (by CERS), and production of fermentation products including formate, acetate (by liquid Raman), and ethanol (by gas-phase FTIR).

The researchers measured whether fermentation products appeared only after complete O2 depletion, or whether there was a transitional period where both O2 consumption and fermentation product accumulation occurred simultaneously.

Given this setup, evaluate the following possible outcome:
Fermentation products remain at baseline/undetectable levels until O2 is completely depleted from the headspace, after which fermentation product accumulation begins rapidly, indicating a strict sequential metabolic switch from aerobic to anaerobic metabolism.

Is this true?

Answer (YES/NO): NO